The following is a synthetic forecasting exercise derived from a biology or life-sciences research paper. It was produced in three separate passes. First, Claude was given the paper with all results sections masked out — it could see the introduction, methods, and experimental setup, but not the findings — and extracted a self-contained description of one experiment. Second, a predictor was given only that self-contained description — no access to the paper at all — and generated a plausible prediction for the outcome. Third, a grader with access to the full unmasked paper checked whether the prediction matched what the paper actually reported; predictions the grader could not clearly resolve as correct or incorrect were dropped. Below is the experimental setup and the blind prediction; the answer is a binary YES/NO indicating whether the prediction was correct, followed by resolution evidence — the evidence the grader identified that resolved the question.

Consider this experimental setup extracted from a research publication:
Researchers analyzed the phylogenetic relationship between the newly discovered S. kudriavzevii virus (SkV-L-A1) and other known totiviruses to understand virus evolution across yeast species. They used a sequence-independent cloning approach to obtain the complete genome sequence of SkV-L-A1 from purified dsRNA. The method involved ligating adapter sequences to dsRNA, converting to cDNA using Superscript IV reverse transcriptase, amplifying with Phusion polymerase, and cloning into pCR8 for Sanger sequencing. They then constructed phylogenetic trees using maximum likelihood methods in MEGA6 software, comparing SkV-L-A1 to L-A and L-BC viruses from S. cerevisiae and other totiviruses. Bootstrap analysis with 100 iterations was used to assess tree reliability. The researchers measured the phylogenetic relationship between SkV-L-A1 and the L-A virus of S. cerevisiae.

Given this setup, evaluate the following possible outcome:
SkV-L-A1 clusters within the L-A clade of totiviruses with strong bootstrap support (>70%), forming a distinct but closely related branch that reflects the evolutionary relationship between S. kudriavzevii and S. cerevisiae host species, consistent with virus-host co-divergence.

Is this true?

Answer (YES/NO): NO